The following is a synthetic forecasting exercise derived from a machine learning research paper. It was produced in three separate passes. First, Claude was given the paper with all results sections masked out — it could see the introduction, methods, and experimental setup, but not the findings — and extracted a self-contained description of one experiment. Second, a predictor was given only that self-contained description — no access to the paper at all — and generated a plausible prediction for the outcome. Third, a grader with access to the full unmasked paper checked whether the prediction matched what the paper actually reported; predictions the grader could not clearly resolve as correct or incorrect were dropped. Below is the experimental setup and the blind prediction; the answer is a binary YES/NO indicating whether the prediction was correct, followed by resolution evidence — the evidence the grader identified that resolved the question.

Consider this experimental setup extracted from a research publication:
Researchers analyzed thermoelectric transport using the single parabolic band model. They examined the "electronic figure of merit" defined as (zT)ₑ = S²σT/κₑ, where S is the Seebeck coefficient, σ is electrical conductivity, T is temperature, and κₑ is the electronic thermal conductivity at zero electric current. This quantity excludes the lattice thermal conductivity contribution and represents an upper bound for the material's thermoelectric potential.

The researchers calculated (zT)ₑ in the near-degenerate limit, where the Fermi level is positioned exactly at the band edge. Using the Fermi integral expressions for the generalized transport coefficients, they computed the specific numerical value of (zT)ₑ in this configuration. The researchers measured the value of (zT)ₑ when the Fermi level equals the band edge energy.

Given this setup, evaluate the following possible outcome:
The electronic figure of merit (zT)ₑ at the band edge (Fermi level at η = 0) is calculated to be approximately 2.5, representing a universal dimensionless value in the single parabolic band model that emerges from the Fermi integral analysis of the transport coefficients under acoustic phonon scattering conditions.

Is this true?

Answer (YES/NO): NO